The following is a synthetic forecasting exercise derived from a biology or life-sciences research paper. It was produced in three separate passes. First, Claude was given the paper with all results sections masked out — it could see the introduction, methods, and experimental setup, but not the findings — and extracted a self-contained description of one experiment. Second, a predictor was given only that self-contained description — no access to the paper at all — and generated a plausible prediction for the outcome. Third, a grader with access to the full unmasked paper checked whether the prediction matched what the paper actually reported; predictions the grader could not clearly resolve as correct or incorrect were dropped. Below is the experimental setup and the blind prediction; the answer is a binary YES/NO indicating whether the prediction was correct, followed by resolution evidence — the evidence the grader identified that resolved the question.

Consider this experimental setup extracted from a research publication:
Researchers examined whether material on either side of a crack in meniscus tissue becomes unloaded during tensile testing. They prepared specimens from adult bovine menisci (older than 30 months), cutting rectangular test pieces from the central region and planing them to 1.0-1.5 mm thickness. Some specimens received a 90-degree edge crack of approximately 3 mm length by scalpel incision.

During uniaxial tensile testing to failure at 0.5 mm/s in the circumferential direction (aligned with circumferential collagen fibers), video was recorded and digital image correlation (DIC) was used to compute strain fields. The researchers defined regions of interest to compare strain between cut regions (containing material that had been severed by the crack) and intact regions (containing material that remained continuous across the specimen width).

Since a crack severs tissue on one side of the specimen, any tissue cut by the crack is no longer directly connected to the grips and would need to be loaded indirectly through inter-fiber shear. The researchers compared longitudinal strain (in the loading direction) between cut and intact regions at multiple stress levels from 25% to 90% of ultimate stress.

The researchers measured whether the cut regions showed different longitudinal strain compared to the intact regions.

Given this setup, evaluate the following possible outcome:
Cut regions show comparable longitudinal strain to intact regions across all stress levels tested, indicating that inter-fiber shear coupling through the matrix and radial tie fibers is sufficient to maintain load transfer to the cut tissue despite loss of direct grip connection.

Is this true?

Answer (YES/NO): NO